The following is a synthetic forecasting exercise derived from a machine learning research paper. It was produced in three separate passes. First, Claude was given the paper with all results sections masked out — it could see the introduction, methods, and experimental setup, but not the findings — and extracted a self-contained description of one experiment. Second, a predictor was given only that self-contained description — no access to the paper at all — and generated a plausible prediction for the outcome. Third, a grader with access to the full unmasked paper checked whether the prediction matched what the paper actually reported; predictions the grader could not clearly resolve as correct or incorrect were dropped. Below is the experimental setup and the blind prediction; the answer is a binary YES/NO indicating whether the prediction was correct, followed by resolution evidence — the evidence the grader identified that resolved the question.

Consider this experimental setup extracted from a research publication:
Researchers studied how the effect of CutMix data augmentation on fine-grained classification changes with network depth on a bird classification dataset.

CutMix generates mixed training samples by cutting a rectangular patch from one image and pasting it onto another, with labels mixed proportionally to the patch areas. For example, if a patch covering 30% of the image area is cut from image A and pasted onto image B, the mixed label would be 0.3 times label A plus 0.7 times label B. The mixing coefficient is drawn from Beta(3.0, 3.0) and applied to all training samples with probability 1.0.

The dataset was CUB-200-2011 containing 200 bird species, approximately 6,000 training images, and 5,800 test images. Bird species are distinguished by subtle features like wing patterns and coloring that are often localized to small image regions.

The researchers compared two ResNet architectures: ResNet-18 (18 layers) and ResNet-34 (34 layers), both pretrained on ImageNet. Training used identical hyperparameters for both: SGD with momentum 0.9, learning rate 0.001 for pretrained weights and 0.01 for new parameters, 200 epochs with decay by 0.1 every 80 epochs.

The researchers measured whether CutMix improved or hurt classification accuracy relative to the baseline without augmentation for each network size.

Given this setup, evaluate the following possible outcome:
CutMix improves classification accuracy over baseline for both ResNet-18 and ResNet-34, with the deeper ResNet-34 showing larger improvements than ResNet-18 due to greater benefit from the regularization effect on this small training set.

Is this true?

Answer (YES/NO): NO